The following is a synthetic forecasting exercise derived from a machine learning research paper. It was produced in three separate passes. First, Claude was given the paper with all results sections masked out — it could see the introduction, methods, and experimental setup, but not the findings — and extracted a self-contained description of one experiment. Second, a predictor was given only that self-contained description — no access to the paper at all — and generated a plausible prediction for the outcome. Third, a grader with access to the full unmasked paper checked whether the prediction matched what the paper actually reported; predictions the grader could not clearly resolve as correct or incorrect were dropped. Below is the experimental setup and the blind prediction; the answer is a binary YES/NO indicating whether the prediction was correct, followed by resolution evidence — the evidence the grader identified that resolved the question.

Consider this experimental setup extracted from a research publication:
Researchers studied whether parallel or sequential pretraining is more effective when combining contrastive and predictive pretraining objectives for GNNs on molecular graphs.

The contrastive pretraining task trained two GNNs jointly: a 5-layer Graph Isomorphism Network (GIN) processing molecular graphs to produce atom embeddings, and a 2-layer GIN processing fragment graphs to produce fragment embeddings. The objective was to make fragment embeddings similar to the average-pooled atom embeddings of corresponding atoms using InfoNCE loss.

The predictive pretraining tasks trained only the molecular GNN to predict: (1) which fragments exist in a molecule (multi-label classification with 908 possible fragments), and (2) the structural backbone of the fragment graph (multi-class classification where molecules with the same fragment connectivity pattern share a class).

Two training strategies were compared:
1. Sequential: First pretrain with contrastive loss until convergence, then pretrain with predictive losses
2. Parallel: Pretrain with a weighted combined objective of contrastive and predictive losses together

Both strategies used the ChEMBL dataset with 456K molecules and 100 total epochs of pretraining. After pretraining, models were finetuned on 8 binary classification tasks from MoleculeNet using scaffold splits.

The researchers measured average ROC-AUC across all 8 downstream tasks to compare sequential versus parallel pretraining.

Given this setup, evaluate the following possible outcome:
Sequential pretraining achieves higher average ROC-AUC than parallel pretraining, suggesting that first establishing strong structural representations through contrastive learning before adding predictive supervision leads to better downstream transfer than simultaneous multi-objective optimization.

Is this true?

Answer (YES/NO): NO